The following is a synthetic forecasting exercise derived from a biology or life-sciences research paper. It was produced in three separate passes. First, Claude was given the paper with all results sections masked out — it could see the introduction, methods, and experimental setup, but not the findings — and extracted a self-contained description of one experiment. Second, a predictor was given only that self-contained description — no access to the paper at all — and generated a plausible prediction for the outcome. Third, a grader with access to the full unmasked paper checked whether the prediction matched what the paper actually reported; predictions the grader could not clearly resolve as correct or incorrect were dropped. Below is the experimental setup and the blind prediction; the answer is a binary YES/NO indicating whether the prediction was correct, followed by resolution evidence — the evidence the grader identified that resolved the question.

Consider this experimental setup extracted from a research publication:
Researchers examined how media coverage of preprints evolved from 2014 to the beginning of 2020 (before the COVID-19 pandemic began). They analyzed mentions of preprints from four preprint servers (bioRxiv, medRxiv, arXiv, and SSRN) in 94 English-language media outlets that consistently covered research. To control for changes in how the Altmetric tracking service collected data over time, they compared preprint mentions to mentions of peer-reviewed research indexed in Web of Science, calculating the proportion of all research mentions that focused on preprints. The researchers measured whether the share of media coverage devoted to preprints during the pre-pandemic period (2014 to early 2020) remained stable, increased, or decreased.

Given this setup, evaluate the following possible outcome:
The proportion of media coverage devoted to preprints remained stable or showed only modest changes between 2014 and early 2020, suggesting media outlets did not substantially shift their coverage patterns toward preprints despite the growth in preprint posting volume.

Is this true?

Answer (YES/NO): YES